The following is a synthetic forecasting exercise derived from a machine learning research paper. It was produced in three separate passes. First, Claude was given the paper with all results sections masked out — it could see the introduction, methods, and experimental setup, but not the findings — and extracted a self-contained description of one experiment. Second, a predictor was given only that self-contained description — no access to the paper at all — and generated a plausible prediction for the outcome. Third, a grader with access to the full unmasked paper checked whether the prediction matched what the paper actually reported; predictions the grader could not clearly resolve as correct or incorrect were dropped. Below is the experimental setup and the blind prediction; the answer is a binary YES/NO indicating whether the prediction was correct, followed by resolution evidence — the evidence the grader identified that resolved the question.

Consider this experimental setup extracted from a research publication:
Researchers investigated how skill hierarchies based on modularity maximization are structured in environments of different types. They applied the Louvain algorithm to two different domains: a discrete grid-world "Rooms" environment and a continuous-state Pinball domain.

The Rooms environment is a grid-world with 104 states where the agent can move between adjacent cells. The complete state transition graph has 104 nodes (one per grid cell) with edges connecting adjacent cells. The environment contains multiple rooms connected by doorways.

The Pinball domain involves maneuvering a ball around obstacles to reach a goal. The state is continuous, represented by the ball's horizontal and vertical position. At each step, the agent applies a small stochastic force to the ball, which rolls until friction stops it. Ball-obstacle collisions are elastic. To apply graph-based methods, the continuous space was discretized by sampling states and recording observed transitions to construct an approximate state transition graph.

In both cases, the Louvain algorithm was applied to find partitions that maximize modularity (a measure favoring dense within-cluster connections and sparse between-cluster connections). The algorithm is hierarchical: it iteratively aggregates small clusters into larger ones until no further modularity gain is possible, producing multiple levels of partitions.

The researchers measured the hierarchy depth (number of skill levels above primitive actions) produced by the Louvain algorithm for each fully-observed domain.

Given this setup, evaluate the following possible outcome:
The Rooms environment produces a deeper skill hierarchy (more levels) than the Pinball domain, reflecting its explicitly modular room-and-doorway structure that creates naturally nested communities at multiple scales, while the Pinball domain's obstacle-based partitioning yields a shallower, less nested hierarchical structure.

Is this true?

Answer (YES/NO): YES